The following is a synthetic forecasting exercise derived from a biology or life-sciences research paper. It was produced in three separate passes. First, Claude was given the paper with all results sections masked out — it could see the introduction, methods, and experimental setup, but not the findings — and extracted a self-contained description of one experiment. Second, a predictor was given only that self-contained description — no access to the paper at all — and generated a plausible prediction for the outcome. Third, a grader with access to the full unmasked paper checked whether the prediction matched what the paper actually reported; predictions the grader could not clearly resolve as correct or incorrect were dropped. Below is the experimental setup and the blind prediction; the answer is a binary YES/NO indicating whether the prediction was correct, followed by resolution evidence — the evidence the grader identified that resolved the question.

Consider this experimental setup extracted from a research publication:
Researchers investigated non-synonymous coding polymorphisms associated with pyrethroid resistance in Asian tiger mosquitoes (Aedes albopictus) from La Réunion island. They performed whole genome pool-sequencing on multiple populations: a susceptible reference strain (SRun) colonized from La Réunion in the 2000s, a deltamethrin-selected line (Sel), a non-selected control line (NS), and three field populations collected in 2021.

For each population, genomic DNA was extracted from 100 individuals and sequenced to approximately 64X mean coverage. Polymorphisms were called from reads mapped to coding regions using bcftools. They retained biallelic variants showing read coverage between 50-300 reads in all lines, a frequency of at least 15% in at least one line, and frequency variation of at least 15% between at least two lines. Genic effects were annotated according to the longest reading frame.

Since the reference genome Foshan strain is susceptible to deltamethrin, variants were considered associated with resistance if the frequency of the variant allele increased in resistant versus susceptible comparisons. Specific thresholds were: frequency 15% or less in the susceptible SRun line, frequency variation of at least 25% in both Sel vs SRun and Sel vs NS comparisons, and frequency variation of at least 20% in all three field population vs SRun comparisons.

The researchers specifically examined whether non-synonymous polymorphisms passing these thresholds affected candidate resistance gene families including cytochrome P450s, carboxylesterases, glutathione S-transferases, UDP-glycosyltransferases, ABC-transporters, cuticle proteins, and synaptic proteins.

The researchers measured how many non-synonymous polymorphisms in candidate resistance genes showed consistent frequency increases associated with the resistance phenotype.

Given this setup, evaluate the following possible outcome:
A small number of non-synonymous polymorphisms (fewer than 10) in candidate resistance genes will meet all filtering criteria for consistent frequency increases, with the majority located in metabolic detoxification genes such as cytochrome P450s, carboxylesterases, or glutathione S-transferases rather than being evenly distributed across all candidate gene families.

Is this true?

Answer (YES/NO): NO